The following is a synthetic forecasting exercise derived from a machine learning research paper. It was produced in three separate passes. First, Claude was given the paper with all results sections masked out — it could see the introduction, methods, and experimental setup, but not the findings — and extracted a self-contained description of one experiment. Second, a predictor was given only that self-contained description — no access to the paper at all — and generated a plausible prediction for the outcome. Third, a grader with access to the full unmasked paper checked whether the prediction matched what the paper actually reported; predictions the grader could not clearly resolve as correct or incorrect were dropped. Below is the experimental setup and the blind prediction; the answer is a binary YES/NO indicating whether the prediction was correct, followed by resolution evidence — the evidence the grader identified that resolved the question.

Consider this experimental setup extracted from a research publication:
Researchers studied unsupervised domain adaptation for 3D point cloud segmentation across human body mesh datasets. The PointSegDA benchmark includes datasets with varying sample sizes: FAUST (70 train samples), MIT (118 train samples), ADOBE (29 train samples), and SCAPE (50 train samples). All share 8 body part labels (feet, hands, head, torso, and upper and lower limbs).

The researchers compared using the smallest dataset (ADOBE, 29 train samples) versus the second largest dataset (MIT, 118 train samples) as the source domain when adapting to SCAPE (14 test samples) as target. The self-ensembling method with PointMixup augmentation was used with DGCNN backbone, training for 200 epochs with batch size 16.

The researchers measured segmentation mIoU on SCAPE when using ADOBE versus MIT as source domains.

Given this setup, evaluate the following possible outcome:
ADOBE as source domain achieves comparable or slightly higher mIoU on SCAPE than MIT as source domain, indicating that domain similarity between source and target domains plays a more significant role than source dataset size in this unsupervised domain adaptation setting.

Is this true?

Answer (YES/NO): NO